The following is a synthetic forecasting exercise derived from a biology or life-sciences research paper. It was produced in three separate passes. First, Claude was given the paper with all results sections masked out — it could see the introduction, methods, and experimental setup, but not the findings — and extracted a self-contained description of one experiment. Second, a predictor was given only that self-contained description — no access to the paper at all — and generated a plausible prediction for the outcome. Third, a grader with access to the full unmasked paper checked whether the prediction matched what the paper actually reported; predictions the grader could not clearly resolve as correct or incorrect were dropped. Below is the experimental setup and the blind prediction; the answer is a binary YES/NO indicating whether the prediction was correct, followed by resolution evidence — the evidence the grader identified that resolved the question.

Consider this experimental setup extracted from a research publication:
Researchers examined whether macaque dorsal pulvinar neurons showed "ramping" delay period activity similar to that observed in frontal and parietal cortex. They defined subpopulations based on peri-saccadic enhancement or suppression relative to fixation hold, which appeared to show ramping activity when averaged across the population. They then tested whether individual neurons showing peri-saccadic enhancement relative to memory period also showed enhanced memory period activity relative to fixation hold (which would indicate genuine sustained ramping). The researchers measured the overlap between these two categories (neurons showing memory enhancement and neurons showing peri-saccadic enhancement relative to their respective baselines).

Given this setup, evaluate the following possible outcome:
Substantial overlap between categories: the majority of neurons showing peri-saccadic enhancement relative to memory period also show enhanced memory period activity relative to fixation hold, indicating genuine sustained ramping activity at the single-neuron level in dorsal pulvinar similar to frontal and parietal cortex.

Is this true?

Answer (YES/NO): NO